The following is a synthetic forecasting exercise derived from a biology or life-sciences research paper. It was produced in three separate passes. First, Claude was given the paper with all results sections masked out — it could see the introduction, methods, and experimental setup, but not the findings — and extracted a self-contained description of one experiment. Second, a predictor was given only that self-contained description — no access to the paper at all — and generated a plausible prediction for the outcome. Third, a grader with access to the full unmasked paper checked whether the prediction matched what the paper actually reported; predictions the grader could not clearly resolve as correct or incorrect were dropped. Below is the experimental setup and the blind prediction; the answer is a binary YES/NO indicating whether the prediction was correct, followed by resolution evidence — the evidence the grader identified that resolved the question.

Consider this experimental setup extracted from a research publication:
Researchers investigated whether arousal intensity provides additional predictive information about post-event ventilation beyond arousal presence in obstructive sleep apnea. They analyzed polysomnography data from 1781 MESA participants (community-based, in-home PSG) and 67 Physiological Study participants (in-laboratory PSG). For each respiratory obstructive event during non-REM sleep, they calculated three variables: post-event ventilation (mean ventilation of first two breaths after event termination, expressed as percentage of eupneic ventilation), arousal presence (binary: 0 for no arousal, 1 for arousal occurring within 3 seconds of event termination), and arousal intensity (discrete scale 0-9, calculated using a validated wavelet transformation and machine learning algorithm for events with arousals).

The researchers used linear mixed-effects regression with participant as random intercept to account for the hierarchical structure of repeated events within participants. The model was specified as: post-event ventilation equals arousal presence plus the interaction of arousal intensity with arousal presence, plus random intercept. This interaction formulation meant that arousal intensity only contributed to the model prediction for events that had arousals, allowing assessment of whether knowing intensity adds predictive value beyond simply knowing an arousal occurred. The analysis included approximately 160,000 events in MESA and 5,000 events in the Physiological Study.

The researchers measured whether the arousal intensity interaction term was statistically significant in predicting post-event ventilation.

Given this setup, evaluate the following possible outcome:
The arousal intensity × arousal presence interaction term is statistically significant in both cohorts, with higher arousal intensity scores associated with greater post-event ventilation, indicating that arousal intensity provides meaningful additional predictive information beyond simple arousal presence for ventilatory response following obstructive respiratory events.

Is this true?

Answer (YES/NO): YES